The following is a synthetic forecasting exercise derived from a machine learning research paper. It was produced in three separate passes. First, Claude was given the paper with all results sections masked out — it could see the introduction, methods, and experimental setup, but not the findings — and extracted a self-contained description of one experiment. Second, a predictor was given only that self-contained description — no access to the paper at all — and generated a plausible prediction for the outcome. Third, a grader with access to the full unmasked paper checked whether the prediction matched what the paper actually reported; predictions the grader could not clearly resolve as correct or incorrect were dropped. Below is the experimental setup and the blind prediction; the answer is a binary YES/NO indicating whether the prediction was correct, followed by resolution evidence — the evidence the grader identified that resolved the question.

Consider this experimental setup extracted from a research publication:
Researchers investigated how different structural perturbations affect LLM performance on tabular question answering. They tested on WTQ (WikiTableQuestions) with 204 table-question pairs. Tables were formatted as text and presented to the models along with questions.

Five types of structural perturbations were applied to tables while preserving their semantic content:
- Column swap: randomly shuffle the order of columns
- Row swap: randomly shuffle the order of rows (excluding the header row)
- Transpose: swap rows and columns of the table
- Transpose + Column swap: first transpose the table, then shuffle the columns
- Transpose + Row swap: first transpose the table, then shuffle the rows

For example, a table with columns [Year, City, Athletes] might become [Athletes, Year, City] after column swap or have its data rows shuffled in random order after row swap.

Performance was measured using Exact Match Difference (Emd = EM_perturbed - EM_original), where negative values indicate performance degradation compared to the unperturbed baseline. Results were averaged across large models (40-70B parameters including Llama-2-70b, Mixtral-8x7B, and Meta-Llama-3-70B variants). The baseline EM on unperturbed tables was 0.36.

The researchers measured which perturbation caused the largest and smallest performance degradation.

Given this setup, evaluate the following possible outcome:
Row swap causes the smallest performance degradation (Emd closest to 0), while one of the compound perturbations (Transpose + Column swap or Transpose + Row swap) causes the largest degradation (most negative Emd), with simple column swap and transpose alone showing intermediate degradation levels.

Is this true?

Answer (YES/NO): NO